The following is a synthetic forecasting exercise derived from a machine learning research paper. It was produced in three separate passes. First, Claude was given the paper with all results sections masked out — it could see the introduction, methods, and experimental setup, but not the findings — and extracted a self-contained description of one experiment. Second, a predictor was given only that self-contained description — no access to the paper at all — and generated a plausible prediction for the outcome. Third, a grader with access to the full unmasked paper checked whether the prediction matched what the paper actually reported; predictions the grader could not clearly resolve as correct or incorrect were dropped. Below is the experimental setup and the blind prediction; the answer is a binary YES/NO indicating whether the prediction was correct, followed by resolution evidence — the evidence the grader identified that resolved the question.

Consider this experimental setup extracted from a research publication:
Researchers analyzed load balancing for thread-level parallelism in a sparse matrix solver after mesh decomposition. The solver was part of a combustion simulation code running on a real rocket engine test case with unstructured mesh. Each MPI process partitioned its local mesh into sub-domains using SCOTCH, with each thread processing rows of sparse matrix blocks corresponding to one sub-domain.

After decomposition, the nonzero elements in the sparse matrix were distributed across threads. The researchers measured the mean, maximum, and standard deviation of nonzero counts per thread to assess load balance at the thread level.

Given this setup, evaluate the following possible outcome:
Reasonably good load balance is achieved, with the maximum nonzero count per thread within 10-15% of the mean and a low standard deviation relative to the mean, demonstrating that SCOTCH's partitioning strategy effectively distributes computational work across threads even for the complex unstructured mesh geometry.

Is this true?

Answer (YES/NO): YES